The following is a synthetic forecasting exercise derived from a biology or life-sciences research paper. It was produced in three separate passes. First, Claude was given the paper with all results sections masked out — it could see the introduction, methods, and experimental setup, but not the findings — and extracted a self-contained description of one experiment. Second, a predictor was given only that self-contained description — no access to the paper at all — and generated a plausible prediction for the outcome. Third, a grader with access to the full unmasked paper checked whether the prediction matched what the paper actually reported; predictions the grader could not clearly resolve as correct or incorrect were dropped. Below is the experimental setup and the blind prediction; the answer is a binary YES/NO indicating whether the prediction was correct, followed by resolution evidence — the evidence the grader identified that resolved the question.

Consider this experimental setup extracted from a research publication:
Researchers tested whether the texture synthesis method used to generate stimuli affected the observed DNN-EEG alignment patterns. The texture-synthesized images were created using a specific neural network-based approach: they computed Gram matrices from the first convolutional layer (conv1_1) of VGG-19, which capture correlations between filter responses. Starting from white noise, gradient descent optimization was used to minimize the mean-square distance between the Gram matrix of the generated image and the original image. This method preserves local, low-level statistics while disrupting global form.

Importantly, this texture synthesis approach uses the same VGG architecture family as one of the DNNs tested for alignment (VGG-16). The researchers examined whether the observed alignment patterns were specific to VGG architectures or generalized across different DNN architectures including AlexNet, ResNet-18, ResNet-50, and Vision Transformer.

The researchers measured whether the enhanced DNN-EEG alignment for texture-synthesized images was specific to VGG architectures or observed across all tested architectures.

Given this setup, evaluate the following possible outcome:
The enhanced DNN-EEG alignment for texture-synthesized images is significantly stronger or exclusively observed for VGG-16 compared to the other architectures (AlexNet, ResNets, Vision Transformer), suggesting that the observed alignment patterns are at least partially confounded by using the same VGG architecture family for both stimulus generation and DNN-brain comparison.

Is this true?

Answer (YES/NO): NO